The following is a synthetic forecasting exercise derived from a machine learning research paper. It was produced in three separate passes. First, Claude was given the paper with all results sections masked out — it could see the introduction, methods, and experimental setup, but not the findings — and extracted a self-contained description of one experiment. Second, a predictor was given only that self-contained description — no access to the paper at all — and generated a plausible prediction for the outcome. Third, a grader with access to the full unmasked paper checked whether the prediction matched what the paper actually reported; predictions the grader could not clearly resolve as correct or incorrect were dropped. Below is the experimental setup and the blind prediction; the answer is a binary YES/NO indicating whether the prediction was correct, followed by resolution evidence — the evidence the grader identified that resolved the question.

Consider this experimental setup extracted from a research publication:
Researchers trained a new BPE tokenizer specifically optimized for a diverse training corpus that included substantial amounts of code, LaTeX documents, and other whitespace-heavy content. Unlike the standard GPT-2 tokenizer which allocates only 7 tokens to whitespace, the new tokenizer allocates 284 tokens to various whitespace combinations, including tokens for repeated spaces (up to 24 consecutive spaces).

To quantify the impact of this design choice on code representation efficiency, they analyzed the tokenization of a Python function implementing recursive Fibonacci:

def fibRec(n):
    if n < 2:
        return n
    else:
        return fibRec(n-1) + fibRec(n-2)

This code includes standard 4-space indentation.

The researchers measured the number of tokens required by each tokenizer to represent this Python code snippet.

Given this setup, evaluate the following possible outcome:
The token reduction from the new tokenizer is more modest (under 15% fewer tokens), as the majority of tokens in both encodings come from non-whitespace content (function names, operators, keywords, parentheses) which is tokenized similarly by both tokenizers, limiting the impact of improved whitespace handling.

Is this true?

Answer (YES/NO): NO